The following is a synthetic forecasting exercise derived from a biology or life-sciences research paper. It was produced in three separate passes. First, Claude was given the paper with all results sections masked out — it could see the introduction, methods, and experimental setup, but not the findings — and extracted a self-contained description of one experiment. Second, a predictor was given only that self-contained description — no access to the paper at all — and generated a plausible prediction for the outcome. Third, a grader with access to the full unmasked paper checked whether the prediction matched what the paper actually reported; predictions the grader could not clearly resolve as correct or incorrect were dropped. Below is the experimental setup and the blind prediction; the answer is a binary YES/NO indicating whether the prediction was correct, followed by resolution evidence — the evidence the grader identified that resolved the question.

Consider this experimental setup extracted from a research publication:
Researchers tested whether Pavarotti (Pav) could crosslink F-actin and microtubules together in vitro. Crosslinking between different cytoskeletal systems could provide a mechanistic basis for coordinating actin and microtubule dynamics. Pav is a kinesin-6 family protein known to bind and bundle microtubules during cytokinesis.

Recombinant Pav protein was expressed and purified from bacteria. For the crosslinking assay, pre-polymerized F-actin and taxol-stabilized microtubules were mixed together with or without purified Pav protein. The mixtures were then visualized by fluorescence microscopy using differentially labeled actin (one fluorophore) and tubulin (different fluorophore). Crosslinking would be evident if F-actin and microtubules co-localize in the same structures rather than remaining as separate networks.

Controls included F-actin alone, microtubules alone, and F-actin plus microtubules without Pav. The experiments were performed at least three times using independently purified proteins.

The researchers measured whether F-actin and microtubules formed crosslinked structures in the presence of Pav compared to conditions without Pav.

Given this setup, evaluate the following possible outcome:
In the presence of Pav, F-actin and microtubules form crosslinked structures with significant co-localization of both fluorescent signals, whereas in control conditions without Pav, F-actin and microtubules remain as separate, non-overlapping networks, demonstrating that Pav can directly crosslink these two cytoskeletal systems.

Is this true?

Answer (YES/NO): YES